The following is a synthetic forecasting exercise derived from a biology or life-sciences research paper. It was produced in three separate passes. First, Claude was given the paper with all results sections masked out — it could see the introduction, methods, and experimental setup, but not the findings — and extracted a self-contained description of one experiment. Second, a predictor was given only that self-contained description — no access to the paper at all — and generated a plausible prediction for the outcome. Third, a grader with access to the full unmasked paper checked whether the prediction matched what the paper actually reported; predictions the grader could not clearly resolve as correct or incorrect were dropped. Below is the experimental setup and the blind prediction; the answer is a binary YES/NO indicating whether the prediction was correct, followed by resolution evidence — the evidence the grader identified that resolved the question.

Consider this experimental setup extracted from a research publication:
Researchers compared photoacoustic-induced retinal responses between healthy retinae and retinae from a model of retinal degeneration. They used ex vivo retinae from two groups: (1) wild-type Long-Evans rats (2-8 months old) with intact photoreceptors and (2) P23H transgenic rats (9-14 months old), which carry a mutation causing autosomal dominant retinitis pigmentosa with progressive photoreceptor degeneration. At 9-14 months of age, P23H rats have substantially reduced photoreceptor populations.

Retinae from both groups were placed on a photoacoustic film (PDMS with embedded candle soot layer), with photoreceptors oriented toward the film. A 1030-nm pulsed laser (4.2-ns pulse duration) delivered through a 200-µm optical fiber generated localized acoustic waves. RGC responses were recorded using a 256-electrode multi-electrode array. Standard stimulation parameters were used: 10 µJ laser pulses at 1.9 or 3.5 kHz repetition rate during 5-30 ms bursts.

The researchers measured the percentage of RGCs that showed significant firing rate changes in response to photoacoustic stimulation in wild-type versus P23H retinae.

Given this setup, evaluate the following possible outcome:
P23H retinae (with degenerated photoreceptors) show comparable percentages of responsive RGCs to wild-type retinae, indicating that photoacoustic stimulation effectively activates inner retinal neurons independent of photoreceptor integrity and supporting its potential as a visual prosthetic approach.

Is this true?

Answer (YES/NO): NO